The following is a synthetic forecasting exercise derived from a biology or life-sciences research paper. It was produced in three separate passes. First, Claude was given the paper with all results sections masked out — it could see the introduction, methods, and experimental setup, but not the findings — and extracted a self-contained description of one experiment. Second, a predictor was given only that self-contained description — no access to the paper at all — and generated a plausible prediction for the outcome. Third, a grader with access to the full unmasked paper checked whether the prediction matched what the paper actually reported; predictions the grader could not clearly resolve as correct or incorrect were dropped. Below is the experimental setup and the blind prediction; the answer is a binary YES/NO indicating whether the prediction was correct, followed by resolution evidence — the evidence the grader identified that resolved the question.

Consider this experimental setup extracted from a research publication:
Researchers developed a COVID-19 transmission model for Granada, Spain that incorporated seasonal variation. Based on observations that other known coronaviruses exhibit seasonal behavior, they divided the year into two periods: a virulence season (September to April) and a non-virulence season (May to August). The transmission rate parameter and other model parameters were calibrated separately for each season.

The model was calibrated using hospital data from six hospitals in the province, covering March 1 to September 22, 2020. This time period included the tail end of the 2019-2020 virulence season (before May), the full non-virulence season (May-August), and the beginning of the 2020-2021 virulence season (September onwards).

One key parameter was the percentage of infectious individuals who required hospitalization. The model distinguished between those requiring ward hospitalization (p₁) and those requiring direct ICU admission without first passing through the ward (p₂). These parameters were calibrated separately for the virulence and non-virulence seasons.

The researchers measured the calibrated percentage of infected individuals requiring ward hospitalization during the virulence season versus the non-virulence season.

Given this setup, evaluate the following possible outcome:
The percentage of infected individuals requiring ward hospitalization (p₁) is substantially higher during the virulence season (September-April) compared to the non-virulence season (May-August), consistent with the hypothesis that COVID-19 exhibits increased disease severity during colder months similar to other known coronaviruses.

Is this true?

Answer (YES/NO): YES